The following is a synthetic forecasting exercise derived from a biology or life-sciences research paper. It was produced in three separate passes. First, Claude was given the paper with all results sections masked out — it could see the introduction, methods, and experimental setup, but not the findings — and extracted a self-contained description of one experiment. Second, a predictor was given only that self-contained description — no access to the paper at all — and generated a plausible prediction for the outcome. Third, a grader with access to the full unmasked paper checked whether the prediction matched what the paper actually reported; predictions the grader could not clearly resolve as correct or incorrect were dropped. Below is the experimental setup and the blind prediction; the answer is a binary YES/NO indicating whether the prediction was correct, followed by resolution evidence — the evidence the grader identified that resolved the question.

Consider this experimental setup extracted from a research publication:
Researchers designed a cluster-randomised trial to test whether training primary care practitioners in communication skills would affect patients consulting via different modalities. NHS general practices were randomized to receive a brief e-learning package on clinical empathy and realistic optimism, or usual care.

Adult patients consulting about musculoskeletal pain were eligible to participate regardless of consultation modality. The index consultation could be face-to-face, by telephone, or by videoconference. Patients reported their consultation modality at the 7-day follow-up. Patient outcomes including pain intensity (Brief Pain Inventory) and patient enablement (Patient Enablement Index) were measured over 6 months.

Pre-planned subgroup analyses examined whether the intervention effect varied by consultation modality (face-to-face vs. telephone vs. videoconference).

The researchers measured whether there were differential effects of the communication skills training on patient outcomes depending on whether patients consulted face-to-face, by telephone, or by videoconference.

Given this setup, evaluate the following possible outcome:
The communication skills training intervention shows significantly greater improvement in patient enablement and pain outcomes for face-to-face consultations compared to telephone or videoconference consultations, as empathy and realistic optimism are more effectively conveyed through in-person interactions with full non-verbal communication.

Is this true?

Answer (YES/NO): NO